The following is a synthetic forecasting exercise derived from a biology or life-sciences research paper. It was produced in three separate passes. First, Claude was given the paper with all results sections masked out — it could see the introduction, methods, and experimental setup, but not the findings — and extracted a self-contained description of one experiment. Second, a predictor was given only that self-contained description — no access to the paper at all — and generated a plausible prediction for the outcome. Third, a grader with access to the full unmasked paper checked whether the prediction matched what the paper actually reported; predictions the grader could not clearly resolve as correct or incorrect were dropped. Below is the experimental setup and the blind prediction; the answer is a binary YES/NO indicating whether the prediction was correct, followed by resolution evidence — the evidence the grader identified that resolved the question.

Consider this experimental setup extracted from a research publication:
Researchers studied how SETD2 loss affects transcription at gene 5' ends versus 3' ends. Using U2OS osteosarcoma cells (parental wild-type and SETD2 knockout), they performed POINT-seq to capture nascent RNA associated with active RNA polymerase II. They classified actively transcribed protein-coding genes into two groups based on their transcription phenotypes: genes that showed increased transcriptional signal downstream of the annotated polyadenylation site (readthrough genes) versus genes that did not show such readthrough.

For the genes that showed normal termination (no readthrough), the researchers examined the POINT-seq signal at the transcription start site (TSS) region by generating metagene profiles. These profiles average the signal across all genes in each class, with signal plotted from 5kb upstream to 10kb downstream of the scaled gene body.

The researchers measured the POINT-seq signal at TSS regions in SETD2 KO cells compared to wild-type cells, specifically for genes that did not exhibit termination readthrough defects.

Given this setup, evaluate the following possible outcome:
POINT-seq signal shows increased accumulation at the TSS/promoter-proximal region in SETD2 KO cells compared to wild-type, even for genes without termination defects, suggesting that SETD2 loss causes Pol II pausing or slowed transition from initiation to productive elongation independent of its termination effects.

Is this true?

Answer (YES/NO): NO